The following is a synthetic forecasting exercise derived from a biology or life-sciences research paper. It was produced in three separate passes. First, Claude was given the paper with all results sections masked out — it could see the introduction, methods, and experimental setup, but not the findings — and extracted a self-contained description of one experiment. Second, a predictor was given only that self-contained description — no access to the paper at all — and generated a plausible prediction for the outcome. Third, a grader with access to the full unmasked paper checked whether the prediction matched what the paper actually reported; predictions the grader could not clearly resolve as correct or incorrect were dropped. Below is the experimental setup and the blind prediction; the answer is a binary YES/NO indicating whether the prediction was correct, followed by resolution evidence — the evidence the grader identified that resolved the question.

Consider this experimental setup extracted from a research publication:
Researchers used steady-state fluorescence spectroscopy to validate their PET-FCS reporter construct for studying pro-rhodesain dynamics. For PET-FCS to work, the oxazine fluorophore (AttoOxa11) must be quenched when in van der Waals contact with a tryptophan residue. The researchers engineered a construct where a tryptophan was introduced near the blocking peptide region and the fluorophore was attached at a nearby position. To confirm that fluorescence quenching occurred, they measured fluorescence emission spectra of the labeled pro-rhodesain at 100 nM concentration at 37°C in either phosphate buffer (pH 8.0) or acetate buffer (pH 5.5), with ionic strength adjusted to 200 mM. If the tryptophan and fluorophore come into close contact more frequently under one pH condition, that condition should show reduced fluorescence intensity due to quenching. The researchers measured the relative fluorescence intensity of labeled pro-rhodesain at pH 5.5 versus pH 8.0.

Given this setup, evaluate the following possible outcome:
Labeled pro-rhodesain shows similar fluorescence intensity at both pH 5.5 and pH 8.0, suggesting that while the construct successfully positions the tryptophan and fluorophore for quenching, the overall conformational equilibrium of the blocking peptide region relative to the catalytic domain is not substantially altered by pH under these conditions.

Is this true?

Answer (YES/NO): YES